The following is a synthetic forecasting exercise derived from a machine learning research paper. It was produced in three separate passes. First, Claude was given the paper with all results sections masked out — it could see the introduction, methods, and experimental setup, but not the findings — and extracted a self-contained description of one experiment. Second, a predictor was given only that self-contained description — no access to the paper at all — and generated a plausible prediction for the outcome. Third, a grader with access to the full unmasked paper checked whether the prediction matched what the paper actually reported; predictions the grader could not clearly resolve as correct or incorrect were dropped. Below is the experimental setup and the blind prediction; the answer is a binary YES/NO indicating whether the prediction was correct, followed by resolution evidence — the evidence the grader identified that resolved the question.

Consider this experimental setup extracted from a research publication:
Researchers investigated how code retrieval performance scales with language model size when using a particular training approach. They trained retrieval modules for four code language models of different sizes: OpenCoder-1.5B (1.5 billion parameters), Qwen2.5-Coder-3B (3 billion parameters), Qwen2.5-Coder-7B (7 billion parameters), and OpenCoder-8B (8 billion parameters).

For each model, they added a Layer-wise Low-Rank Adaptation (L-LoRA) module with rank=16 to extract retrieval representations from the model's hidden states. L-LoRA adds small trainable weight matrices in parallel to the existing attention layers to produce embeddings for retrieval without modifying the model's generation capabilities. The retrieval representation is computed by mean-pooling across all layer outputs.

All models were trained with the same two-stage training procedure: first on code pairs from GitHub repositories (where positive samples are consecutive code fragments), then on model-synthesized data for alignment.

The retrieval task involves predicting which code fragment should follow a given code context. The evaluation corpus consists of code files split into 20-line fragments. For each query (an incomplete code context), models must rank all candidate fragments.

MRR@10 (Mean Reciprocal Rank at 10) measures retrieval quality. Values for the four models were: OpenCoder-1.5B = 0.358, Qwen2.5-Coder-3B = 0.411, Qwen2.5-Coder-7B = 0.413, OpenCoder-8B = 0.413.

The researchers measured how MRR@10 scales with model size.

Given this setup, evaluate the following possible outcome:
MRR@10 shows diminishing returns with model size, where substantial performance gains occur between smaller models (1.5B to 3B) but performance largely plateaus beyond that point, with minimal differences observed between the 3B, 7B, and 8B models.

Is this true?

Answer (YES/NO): YES